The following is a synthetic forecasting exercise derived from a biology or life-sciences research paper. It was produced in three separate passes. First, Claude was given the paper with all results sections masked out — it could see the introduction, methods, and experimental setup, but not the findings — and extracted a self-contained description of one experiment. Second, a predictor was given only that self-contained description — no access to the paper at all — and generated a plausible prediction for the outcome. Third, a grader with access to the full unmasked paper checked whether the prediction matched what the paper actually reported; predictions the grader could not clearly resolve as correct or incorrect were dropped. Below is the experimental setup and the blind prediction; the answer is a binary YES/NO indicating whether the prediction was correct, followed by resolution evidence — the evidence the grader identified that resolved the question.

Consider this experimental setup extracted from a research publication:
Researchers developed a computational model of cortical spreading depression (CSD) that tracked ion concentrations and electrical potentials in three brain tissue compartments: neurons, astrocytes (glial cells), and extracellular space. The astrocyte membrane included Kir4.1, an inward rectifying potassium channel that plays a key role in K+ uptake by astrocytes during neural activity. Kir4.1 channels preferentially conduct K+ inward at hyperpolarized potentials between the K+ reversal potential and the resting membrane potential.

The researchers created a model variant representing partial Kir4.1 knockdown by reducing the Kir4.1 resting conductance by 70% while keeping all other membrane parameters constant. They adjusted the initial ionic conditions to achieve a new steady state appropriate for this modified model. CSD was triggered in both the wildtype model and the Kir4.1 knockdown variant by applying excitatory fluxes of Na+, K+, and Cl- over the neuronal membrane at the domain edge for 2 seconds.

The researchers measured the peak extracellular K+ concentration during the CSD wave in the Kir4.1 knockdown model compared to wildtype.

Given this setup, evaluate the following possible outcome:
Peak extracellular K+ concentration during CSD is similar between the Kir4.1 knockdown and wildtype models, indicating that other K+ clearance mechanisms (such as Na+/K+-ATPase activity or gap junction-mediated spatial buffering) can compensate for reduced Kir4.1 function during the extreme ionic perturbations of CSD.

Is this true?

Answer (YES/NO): YES